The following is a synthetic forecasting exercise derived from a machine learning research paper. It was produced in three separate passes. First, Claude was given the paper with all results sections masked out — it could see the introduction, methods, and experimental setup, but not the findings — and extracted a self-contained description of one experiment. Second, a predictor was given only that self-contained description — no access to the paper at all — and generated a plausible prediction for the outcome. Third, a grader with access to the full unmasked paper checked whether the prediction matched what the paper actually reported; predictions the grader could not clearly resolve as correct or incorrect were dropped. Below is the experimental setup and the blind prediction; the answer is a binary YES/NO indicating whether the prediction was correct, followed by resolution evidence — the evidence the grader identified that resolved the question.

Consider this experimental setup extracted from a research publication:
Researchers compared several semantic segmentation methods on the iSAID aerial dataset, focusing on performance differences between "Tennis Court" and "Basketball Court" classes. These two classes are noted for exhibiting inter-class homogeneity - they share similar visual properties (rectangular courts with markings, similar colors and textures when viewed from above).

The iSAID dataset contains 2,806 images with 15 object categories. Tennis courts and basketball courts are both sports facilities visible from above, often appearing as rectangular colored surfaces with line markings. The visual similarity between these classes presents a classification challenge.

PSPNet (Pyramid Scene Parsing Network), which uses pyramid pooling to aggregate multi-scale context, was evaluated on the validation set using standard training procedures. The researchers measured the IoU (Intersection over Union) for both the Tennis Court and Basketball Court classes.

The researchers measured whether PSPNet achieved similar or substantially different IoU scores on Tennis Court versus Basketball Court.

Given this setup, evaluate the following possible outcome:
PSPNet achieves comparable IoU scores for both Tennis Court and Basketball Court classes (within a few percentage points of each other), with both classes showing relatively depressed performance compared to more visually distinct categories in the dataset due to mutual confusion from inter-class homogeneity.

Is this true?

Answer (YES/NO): NO